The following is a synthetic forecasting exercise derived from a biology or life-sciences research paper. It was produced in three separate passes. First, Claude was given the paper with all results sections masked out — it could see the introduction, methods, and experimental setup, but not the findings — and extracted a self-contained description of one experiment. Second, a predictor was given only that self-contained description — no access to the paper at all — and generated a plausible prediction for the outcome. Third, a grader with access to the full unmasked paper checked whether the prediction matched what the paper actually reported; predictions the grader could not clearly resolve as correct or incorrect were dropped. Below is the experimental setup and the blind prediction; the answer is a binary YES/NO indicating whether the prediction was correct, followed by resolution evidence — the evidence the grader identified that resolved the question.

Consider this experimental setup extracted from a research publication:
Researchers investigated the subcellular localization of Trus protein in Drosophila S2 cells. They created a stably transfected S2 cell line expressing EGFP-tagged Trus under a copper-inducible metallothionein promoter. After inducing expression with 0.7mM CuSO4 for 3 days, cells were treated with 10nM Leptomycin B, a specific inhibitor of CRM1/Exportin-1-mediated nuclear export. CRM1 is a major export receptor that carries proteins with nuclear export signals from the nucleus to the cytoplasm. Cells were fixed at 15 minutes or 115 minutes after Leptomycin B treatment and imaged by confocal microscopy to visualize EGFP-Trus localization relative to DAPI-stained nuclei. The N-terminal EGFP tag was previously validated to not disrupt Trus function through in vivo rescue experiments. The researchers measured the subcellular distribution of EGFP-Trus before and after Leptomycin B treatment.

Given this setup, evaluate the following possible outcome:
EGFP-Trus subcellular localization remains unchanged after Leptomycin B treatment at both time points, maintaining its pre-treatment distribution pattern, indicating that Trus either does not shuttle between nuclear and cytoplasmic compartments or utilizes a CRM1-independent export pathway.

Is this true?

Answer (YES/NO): NO